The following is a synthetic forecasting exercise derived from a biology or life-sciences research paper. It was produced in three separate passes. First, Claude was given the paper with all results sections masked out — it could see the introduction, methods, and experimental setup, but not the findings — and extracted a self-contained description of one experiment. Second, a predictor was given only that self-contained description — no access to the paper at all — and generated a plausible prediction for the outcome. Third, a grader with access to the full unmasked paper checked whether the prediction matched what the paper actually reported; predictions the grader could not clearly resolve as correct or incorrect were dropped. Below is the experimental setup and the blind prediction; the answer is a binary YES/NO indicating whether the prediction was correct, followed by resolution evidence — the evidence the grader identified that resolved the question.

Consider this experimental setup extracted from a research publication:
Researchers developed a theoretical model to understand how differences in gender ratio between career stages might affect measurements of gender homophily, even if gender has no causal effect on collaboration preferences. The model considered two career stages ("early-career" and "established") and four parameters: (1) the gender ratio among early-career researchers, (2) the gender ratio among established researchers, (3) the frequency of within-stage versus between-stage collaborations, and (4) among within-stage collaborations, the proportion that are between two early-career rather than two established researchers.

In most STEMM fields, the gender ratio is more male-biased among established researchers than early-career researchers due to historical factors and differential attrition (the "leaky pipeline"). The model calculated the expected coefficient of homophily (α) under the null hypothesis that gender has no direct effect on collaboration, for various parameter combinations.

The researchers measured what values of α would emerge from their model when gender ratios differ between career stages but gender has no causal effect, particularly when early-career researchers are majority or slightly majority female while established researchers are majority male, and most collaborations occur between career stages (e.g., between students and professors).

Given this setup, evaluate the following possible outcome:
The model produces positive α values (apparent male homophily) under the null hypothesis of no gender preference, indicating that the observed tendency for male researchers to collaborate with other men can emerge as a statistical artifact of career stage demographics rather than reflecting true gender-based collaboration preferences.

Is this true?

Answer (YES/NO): NO